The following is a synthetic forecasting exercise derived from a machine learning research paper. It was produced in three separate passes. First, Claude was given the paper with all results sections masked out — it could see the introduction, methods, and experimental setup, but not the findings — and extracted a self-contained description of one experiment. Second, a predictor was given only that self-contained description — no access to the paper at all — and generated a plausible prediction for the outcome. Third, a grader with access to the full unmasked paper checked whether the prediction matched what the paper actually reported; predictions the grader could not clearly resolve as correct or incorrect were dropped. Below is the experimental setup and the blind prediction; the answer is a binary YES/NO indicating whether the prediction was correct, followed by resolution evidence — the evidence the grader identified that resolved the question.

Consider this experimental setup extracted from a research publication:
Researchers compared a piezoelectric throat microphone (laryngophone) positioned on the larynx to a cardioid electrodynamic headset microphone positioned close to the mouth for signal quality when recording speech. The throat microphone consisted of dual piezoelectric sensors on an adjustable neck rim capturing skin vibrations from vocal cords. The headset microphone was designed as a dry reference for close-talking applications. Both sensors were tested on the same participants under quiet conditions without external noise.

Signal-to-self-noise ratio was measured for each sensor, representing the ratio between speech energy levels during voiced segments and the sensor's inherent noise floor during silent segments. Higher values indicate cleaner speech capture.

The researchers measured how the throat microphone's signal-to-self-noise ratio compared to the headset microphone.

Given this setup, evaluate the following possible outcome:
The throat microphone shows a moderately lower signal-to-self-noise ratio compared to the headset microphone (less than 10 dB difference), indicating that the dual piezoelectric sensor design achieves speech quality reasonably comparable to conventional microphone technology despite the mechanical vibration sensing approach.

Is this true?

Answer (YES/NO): NO